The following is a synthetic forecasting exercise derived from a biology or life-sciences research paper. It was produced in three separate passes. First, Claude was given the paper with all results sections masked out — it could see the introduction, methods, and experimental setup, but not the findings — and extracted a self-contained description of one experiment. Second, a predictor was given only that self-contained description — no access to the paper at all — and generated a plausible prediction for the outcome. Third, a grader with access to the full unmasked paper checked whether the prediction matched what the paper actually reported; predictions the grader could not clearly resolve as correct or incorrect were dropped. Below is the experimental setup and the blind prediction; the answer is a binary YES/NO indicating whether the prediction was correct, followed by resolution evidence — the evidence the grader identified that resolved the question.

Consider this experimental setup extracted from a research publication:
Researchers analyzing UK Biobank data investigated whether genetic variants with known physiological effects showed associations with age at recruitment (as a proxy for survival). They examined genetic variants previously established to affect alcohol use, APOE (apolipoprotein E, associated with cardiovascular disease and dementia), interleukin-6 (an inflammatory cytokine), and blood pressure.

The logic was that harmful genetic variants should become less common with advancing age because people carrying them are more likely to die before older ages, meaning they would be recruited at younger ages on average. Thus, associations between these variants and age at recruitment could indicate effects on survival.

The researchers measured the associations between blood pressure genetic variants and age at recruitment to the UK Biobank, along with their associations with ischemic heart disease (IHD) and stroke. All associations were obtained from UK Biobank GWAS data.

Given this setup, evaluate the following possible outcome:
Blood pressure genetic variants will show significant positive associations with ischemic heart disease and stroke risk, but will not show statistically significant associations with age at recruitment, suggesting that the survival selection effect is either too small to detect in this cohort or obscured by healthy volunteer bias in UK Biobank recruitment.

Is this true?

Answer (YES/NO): NO